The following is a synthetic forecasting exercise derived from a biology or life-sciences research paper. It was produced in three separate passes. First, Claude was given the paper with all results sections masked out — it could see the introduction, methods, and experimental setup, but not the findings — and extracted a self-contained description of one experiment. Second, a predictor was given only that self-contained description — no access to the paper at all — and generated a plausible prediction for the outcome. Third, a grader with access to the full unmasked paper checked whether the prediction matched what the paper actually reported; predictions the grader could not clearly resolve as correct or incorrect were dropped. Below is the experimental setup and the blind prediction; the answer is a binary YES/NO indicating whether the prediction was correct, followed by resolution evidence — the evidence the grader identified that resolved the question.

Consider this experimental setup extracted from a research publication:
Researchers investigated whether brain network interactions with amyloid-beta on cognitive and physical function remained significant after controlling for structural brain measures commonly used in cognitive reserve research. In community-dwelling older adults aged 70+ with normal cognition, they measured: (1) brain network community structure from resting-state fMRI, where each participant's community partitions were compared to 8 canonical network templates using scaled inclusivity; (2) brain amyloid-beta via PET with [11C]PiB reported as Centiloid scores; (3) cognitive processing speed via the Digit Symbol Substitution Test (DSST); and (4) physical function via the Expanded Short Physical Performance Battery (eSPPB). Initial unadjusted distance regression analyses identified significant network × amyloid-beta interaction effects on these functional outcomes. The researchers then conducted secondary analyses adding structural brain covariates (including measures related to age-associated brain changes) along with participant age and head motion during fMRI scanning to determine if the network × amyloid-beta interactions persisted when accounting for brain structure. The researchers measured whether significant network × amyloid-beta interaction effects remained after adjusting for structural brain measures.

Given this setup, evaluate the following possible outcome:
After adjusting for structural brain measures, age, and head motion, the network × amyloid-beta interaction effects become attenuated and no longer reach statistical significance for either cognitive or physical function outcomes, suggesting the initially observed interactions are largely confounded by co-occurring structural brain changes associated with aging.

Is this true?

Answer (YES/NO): NO